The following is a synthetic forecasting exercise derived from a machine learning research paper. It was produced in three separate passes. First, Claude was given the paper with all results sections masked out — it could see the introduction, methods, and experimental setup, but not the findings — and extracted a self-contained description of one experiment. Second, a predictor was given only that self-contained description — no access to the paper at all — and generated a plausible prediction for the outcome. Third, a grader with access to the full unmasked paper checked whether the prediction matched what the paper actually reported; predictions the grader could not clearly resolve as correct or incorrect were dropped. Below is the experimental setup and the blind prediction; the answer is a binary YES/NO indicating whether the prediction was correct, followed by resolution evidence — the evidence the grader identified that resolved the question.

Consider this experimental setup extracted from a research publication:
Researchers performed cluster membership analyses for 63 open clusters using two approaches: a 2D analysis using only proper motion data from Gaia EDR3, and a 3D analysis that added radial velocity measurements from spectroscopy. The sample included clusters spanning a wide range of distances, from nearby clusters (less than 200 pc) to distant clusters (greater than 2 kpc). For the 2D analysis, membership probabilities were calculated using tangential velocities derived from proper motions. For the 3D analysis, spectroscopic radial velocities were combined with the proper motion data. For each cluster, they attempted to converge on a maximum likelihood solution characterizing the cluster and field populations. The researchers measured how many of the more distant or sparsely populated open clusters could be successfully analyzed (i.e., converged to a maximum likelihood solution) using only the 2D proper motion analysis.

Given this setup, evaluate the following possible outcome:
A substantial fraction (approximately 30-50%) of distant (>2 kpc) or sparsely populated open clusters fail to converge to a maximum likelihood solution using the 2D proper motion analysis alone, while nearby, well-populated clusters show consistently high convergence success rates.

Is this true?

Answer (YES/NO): NO